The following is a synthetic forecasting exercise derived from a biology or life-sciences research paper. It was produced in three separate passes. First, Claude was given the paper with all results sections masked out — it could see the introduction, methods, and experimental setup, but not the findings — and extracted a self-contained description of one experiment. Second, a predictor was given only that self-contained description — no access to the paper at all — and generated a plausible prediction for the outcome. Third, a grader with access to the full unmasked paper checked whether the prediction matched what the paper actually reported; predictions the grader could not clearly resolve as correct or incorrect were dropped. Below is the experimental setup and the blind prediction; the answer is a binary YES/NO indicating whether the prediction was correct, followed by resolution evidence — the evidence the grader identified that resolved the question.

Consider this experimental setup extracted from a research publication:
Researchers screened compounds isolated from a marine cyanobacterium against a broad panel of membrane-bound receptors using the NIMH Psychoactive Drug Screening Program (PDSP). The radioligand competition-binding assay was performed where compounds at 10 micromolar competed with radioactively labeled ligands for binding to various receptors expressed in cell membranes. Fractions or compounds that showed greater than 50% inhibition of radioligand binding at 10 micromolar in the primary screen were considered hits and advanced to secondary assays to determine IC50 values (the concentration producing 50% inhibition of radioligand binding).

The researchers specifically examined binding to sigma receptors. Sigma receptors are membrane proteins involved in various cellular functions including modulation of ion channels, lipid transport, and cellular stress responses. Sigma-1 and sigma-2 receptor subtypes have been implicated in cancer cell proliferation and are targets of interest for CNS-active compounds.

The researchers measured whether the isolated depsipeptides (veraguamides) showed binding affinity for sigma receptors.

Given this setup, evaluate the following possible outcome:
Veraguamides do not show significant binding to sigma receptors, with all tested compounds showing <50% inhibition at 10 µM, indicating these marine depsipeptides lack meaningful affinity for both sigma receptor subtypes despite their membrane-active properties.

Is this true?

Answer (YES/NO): NO